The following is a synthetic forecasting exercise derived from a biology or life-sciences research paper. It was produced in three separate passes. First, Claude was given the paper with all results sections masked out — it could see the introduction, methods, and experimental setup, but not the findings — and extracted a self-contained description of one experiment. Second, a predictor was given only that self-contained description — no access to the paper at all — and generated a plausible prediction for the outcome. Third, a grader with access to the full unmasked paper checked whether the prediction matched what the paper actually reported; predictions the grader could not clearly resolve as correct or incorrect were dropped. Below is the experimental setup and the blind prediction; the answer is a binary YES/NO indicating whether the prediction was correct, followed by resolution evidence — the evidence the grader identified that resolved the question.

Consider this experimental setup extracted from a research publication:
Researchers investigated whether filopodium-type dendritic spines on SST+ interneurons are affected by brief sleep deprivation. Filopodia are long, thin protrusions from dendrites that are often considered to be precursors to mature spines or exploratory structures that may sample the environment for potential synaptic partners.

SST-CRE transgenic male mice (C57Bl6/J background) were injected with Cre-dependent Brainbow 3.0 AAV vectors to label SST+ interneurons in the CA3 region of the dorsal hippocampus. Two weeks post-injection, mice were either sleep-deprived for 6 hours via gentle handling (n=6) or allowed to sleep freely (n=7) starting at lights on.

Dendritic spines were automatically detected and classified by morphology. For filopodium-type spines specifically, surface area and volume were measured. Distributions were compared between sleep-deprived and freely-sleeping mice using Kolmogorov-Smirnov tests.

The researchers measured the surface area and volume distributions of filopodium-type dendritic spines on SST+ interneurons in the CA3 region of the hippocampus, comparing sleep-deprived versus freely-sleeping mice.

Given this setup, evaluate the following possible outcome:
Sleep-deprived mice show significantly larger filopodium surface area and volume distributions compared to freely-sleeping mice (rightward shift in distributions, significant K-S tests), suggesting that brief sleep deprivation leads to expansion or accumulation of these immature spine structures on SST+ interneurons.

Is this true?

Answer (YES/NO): NO